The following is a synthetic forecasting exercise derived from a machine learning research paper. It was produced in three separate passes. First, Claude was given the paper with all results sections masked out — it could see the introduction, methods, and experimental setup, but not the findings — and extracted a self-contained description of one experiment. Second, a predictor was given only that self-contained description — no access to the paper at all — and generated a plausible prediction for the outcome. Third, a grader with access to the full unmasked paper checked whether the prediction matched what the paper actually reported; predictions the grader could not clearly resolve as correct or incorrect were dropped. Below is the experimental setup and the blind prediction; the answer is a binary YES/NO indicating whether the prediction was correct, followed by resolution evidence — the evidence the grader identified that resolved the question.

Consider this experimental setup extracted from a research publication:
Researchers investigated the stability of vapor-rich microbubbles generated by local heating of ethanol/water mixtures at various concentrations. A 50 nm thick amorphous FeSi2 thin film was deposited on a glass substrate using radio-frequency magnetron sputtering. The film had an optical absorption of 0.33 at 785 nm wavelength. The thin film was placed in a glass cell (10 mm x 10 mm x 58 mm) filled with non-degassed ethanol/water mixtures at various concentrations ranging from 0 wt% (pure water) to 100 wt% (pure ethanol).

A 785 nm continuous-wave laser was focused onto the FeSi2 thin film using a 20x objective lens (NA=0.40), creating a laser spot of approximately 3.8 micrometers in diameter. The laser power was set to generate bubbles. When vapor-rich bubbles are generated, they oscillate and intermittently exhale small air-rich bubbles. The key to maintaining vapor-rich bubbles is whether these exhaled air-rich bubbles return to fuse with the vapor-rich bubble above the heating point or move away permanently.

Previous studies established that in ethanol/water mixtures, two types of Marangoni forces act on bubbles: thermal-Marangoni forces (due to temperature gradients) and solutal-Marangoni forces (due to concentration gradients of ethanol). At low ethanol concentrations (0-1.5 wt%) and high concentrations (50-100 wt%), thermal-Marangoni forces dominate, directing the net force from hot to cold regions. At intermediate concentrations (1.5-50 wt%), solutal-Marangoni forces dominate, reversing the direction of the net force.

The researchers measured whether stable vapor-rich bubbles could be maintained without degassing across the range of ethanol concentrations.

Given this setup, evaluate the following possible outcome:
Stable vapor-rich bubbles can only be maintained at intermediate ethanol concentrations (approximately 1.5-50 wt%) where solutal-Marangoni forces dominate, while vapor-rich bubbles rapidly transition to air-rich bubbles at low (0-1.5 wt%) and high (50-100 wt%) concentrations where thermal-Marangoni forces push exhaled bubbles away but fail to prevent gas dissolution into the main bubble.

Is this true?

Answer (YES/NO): NO